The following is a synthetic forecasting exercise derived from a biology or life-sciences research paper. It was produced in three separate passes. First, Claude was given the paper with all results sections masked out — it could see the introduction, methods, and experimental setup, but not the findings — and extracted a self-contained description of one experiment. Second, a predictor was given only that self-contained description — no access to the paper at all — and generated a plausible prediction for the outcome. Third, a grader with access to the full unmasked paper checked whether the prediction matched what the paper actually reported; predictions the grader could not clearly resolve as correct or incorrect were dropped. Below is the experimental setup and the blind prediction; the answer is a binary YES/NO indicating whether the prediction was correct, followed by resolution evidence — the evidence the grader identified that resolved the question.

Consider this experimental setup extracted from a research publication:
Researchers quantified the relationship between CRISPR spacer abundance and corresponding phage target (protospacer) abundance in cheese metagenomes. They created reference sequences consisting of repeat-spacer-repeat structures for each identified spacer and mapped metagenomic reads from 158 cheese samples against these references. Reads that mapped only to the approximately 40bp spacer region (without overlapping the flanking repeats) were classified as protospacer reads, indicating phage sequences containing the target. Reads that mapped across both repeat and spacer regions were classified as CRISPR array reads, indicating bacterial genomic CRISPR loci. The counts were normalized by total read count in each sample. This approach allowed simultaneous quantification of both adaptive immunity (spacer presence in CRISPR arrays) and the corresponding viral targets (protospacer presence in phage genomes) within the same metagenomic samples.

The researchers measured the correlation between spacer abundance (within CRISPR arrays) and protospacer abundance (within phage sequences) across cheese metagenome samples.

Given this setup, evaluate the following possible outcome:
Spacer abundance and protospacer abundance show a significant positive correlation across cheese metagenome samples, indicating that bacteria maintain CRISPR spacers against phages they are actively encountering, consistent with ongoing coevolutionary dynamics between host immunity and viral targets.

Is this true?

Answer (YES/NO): YES